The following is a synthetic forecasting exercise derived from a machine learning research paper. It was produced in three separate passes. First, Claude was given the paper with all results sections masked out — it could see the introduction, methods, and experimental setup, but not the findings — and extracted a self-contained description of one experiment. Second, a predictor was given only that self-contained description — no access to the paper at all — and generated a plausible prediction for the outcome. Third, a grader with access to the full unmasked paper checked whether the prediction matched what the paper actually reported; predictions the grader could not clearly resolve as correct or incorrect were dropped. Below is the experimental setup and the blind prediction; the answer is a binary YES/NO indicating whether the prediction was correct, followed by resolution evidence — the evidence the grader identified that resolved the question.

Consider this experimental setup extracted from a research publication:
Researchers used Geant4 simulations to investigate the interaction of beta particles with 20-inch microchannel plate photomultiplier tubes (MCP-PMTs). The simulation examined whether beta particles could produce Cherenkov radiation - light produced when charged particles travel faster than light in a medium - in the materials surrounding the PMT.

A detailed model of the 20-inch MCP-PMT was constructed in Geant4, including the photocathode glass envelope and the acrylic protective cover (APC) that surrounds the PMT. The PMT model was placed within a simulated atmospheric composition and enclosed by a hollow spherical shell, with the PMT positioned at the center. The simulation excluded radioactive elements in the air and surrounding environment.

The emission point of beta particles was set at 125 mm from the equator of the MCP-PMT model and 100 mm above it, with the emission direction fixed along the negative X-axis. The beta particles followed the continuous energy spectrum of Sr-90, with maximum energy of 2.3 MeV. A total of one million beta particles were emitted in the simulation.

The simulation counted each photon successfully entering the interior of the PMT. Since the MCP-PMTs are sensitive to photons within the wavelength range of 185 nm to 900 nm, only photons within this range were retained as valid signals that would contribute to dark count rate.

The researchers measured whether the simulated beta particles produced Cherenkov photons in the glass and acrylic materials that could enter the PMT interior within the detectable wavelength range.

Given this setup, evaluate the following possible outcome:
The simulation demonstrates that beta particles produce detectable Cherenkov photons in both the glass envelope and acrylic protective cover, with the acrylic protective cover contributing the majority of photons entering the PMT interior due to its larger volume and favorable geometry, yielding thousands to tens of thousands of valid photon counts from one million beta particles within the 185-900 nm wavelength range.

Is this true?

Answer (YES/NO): NO